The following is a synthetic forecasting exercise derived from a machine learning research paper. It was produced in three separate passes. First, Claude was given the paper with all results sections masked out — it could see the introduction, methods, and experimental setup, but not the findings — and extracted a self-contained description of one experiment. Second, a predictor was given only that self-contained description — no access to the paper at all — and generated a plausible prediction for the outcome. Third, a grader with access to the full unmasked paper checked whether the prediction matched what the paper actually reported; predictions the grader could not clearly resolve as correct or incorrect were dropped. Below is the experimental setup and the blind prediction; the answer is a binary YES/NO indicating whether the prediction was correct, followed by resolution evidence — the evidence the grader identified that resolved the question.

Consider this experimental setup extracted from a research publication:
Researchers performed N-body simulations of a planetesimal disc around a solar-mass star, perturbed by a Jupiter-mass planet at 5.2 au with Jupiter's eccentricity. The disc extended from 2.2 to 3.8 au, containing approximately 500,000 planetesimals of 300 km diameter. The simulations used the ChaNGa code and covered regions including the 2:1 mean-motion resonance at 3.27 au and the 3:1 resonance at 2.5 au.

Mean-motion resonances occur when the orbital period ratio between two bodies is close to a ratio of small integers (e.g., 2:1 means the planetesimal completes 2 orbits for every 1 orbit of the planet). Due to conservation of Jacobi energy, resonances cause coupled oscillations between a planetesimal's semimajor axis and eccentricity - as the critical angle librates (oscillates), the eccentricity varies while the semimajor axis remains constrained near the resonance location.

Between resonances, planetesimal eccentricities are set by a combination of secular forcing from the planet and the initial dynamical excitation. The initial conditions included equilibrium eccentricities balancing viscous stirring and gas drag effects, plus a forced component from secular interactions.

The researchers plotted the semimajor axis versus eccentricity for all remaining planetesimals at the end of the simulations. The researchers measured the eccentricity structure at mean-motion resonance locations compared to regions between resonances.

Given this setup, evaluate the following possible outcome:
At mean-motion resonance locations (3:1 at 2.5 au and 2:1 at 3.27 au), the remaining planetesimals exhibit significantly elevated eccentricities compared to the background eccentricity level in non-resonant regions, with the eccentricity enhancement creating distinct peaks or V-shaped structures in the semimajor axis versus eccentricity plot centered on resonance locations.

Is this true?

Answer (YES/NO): YES